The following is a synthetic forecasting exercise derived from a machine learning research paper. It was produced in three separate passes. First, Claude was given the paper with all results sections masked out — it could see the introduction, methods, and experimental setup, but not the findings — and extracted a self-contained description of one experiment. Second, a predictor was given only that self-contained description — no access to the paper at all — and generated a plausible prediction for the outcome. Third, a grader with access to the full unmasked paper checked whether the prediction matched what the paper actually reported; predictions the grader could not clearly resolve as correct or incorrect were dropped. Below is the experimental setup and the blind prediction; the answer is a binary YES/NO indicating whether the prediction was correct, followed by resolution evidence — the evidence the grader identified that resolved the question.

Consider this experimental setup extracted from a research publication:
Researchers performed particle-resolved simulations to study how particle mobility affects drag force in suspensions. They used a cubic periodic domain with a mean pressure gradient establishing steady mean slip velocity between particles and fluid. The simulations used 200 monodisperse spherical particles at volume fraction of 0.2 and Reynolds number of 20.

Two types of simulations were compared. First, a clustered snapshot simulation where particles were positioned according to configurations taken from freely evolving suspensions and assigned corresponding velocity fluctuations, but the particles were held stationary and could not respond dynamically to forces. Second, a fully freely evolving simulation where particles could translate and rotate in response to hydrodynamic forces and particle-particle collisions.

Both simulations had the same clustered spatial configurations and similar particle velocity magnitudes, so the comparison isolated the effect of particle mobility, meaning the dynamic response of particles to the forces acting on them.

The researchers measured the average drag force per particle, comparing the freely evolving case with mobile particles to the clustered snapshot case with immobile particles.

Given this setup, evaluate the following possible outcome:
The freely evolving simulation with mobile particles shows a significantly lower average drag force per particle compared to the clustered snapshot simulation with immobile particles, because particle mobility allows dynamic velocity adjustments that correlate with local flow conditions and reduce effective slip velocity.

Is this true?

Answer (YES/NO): YES